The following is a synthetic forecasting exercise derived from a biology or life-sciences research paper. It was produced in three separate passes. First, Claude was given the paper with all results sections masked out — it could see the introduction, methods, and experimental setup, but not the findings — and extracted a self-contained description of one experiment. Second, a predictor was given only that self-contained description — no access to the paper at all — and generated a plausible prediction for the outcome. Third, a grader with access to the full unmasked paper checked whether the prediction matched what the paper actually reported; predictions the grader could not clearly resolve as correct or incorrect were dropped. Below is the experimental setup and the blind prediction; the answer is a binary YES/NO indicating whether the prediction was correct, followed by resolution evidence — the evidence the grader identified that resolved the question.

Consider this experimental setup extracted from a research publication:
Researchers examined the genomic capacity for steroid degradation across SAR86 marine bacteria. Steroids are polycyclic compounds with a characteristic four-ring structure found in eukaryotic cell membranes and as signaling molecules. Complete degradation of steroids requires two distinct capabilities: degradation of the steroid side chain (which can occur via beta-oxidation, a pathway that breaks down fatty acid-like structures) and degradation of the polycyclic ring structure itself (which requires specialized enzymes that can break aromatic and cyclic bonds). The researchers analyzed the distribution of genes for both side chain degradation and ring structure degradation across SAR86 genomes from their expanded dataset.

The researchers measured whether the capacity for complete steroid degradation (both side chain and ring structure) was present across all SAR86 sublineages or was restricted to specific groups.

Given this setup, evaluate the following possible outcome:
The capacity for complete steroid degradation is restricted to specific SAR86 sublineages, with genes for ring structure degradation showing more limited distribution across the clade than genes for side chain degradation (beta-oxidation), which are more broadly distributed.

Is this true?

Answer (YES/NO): YES